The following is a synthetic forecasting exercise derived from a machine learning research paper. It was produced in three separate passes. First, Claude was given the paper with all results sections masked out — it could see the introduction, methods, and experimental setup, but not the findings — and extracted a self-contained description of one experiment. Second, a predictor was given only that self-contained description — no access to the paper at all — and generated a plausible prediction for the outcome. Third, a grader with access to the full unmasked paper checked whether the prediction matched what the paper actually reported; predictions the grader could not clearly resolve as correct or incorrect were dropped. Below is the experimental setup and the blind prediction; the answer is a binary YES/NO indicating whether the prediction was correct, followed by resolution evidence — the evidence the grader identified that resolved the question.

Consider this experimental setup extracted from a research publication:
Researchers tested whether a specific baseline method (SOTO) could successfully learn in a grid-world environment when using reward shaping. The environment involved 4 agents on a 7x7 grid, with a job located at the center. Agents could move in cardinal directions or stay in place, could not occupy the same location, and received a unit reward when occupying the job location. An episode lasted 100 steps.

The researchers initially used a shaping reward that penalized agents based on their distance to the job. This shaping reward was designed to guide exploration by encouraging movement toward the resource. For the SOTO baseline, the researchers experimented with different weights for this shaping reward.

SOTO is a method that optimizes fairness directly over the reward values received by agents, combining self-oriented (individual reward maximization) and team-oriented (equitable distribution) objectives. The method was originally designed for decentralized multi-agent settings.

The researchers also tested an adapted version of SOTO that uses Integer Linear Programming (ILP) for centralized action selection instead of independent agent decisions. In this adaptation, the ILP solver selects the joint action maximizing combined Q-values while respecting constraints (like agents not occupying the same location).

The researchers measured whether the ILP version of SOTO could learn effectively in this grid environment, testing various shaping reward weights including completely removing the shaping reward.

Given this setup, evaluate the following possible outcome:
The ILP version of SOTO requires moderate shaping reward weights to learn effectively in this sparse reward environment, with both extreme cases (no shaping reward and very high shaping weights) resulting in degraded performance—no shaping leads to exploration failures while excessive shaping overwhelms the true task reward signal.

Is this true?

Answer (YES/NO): NO